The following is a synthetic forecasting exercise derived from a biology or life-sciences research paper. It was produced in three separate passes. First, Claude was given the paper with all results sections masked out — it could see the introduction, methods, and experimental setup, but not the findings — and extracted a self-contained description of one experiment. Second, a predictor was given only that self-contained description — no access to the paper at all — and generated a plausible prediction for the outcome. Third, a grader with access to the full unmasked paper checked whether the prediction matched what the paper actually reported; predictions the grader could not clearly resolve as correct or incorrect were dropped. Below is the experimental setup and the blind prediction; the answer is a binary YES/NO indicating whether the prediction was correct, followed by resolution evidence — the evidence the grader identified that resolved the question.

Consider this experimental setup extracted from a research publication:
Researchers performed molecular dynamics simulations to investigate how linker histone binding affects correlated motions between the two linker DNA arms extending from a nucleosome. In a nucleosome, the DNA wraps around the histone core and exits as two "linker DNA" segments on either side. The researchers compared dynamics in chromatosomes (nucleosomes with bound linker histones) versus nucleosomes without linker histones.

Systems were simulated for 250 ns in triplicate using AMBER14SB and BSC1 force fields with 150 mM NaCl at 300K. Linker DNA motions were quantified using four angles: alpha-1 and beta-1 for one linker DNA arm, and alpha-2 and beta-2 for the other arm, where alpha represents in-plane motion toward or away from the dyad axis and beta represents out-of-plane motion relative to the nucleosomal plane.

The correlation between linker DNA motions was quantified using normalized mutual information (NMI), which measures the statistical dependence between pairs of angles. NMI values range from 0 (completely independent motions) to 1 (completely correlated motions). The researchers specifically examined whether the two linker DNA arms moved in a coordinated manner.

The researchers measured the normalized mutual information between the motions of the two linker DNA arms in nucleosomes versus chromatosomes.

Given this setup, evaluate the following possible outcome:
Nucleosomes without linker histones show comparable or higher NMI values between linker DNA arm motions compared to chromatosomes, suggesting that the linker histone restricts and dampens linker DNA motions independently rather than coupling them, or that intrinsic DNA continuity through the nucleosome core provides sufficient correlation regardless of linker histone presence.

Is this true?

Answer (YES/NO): NO